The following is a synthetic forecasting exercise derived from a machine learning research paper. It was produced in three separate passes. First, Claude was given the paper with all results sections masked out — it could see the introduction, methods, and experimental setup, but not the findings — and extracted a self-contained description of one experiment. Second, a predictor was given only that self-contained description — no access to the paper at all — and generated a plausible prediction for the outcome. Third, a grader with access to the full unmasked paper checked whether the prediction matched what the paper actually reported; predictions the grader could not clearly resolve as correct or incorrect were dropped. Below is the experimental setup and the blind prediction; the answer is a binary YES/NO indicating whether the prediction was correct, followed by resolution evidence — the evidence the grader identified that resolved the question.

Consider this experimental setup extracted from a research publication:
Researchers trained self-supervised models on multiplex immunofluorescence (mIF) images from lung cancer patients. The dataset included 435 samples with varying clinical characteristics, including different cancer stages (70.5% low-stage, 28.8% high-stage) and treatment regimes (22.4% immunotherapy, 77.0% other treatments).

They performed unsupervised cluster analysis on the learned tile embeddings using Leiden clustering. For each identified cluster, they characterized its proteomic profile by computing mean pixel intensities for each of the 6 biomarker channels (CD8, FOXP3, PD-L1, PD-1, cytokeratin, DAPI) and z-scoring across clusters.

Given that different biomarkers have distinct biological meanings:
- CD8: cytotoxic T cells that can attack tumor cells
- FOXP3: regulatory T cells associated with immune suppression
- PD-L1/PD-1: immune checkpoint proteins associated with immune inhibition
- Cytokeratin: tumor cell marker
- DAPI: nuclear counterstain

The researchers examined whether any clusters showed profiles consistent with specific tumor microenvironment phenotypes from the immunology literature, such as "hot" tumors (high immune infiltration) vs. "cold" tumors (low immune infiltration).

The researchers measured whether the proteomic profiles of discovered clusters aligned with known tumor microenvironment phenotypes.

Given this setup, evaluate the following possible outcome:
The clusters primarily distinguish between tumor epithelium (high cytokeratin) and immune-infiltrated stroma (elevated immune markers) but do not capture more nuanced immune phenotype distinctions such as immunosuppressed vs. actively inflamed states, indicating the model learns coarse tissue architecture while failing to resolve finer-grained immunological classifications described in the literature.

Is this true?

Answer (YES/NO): NO